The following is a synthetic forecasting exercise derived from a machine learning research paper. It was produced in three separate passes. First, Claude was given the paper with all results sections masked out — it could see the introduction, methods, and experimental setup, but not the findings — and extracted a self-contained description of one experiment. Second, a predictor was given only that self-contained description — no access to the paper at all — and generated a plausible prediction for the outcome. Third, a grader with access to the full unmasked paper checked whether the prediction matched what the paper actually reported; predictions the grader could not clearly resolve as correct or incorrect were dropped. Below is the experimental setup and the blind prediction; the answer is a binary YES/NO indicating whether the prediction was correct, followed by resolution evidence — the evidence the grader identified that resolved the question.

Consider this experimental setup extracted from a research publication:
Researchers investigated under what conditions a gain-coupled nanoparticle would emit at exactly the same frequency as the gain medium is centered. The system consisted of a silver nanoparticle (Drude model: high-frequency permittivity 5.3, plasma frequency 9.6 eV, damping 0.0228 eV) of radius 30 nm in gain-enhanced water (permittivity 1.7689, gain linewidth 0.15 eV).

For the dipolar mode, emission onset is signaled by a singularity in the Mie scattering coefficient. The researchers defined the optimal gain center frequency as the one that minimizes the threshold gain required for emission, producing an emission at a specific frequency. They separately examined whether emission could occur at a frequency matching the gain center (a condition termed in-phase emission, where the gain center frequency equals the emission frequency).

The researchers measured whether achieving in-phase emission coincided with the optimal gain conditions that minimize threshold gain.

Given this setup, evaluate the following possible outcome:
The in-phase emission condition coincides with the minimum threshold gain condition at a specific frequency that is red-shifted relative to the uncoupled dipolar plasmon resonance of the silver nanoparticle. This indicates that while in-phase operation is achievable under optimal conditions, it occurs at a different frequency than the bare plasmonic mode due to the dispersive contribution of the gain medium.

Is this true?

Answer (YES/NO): NO